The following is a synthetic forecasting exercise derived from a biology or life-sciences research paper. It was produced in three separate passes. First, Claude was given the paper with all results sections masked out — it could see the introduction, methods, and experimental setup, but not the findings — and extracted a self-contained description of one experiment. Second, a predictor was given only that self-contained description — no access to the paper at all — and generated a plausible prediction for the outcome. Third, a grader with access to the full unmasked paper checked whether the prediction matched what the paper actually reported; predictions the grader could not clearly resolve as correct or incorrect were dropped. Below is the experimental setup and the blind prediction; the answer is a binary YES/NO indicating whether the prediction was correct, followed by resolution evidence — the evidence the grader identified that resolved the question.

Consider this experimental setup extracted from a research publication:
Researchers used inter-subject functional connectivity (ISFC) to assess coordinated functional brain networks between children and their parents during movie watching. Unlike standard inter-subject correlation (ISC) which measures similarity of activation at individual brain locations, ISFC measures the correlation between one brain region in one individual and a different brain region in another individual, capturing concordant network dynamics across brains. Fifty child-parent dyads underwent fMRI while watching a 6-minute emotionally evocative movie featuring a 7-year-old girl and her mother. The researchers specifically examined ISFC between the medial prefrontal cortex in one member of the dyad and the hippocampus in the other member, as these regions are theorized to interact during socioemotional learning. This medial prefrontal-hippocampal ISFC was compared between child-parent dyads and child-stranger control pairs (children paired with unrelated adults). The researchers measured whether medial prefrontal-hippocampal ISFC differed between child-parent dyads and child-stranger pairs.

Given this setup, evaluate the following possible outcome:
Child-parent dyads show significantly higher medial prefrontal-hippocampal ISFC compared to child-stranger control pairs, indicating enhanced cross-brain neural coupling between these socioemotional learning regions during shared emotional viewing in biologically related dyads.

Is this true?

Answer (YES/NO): YES